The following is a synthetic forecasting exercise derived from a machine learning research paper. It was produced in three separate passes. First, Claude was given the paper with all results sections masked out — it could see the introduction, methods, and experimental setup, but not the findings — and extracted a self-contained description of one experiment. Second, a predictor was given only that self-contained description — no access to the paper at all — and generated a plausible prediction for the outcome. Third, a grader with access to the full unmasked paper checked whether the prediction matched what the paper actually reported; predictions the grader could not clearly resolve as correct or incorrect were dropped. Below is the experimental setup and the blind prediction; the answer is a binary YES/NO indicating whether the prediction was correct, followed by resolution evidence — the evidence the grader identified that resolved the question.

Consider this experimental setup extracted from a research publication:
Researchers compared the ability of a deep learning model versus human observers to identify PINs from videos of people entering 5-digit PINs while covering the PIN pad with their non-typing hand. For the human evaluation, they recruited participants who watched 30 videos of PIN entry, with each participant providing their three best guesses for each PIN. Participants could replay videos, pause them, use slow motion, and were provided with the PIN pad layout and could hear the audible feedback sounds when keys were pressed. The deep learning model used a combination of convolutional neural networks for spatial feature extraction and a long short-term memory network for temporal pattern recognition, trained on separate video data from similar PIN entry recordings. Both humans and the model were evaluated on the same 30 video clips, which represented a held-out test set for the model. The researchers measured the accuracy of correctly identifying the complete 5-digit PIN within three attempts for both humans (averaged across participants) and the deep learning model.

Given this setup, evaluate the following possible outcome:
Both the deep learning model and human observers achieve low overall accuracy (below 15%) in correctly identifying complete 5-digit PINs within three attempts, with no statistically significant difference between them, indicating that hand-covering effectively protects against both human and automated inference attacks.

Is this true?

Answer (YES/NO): NO